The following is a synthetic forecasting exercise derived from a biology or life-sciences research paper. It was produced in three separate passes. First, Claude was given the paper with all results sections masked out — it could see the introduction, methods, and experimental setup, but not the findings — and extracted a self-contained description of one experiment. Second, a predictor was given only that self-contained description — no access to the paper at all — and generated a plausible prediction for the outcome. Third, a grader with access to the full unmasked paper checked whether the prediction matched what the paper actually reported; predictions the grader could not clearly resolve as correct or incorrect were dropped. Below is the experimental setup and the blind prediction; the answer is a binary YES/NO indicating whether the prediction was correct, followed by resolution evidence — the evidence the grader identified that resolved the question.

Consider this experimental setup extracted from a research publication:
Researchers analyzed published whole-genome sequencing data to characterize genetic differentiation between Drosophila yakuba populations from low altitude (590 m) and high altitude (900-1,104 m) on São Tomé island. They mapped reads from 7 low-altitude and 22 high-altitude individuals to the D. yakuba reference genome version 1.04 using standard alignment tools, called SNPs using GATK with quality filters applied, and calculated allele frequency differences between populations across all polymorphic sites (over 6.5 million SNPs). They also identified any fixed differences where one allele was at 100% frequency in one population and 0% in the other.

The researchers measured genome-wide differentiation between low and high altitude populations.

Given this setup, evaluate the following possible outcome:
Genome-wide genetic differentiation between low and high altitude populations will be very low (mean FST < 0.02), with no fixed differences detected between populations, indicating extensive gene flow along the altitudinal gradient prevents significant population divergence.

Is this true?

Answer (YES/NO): NO